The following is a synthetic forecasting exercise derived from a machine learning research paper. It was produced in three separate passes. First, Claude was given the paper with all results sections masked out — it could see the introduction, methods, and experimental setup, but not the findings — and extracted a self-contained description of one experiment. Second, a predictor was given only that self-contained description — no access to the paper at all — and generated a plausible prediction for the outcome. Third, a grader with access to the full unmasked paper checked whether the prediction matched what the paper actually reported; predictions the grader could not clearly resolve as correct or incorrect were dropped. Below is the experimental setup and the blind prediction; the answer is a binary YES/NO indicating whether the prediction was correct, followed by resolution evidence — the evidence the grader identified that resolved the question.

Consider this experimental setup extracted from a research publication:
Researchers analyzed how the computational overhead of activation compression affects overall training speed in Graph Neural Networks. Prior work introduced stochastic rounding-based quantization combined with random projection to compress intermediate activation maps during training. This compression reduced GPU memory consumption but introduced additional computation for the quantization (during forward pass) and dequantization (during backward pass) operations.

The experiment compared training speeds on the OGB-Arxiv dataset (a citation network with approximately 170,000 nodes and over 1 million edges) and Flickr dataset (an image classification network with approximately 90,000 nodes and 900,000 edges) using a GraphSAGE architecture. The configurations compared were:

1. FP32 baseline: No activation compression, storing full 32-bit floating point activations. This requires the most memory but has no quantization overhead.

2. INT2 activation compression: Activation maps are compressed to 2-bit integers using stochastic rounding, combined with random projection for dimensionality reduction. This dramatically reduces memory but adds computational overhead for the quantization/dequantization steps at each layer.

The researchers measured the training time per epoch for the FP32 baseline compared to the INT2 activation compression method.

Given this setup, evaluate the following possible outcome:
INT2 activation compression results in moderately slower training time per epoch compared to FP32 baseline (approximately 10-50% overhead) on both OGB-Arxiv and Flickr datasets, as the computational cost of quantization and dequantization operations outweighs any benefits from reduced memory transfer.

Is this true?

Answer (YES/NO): YES